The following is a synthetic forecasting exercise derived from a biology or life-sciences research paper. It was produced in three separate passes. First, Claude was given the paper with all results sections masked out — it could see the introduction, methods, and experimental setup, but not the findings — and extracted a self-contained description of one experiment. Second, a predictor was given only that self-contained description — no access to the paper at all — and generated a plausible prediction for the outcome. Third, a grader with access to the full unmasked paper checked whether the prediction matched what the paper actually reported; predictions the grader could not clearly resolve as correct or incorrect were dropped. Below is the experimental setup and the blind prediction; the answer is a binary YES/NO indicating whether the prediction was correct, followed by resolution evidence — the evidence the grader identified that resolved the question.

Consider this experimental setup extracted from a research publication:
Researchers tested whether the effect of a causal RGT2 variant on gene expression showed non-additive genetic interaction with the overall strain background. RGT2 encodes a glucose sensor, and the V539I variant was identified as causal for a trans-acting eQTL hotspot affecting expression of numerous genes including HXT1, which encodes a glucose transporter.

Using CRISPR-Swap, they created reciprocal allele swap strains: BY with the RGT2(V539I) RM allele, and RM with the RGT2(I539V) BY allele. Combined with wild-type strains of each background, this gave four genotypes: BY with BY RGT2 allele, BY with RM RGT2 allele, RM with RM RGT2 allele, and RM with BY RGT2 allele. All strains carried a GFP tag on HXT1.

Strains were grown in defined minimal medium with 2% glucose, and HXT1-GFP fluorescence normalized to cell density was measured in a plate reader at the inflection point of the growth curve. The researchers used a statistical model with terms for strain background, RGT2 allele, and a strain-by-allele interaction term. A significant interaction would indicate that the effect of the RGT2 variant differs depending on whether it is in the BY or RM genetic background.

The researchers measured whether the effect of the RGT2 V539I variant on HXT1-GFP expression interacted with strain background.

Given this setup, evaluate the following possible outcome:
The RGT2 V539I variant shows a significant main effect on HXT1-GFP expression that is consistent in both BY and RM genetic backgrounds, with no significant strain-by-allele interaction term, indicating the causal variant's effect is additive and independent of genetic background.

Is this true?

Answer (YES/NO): YES